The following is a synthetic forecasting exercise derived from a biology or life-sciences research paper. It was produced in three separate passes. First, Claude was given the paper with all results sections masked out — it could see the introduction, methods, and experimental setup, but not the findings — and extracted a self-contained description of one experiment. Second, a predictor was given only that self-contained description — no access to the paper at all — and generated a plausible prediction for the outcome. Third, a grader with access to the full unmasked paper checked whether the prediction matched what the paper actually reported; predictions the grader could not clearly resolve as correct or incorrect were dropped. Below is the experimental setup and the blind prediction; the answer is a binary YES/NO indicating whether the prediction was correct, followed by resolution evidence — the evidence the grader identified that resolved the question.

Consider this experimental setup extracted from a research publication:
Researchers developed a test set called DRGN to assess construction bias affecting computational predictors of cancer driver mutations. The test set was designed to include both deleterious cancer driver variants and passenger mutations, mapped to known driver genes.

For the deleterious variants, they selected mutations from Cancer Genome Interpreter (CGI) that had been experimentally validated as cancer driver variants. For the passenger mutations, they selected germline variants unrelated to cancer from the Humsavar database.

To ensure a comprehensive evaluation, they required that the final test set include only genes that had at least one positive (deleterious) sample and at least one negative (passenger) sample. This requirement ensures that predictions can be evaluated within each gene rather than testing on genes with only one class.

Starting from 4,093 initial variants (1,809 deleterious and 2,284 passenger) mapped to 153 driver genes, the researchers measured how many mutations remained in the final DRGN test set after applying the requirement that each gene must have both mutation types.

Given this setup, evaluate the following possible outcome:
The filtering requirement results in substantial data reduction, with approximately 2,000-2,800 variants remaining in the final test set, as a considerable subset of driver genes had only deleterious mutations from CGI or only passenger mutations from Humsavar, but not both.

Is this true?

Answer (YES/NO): NO